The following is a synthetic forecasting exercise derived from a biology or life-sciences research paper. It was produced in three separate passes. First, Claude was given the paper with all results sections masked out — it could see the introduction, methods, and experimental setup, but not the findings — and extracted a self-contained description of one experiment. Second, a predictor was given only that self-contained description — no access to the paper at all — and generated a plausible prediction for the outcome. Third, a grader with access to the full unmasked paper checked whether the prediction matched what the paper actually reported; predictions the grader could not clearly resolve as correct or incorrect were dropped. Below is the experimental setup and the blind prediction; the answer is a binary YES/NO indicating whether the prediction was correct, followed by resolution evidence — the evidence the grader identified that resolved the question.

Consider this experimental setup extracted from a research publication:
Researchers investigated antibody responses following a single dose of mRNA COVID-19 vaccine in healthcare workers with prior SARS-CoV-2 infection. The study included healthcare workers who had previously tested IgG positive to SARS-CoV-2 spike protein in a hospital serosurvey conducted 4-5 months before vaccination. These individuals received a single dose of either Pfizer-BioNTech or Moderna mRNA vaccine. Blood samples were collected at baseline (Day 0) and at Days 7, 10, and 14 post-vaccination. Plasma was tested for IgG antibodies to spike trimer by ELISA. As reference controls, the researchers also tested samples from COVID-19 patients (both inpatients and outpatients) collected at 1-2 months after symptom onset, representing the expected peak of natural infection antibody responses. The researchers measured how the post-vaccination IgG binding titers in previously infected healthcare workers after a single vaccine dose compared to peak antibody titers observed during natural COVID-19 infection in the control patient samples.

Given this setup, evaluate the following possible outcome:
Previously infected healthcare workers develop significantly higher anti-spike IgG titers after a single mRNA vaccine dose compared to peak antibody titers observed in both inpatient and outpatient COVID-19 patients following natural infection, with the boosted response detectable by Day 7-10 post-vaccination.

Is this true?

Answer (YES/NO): YES